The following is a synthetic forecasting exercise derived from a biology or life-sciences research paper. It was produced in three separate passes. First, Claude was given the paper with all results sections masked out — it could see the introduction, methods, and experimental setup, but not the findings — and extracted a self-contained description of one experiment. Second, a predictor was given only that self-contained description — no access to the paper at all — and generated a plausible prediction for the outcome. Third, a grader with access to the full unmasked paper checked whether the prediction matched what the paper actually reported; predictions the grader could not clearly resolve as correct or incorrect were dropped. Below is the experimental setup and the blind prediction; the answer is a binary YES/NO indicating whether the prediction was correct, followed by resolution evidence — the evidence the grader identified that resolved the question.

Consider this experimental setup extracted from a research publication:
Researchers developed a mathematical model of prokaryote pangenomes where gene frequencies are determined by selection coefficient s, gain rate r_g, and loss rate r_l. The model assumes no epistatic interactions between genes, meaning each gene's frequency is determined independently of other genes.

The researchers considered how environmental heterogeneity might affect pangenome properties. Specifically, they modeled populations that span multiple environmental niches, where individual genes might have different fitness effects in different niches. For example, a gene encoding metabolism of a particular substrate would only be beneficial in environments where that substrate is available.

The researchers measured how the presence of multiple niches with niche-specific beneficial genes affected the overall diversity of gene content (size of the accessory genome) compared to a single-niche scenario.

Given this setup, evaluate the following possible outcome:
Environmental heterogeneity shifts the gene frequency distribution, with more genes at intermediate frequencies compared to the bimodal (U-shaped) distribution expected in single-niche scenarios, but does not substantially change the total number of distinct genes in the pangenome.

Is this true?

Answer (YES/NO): NO